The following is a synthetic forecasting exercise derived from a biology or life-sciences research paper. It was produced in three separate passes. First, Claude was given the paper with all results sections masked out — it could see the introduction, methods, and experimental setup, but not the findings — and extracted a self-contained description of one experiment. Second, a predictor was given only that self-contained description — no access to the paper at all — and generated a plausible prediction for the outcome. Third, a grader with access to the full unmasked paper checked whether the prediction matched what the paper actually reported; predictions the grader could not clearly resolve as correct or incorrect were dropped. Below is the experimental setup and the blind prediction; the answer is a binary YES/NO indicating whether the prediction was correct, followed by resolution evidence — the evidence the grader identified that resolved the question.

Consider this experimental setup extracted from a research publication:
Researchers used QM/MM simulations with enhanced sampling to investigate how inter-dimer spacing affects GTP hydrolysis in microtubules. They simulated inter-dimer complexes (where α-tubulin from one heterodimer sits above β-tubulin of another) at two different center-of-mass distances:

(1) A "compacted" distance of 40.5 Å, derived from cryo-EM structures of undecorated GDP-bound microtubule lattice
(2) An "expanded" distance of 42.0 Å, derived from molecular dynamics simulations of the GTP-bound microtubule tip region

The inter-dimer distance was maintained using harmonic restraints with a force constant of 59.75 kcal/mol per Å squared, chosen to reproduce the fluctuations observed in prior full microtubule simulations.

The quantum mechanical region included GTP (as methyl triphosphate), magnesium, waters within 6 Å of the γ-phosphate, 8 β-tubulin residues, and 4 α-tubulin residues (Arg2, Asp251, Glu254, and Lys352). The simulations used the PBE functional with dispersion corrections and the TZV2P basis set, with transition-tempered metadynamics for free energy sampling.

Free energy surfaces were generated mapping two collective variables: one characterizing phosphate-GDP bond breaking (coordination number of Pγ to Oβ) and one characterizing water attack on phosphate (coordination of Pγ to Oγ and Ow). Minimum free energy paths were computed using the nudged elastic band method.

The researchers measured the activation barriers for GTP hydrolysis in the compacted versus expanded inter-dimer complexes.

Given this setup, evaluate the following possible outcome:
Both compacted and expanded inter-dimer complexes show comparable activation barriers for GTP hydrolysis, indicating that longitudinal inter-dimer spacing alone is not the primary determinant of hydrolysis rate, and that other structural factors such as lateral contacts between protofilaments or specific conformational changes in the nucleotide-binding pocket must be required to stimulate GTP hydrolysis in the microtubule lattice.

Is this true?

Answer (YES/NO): NO